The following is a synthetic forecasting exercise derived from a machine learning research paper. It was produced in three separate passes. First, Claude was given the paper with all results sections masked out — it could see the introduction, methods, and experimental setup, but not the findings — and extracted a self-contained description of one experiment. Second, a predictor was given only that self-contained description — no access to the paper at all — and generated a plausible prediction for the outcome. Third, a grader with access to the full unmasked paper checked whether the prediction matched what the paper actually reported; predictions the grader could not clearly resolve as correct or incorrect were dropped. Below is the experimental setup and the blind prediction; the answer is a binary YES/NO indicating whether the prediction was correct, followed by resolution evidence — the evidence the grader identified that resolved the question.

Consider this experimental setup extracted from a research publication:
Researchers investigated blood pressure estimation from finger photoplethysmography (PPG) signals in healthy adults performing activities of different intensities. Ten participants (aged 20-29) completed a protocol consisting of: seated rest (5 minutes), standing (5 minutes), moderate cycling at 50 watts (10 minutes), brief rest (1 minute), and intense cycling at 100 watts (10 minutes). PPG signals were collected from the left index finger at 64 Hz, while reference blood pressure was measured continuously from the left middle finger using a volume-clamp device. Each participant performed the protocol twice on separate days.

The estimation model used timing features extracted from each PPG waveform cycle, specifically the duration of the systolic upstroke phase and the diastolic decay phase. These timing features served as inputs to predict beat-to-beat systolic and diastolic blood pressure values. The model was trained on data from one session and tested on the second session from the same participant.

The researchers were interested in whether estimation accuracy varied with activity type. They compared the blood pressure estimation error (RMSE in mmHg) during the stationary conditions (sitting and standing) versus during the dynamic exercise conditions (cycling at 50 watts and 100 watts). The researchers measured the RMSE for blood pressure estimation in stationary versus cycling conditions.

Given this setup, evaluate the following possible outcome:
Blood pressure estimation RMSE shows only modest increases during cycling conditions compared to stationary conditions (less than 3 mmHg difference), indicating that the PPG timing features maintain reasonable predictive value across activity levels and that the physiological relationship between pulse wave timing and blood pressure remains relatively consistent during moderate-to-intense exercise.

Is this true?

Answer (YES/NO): NO